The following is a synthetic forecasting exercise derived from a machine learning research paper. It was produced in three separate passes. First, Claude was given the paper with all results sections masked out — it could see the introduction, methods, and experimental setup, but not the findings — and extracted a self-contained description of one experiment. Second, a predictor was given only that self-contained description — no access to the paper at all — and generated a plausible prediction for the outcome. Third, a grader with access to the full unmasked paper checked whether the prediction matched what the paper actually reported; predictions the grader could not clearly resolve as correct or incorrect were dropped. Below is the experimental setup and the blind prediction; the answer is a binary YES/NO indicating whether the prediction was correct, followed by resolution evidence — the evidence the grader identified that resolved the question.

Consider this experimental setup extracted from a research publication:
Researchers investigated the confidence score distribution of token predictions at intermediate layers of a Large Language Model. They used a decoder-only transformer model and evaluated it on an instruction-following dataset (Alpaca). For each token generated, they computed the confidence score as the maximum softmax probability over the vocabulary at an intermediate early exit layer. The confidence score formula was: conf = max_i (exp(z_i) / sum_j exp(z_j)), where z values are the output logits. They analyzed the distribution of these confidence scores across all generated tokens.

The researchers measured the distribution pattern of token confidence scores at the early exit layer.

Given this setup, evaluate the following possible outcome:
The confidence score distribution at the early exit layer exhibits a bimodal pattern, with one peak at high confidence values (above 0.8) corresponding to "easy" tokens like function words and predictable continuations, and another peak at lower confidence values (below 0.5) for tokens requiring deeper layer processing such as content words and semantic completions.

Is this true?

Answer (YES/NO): NO